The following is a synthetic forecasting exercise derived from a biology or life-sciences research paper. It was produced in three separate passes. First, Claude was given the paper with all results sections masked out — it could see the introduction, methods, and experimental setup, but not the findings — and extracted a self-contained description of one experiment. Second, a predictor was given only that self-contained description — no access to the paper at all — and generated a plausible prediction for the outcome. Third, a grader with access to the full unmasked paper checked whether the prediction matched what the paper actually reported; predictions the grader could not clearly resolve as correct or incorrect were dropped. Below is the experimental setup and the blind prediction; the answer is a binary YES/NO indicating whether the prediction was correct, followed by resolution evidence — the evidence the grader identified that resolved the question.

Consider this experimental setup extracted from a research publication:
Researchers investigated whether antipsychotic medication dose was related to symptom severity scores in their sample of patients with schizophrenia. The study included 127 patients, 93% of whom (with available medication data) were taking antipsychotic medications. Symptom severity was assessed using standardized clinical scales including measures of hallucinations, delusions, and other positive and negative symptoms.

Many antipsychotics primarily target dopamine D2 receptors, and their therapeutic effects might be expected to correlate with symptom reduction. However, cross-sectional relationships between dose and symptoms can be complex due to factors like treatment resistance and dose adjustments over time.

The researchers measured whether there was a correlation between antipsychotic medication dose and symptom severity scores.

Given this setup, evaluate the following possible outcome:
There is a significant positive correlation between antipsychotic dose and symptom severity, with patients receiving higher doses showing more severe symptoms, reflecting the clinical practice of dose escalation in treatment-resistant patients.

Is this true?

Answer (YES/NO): NO